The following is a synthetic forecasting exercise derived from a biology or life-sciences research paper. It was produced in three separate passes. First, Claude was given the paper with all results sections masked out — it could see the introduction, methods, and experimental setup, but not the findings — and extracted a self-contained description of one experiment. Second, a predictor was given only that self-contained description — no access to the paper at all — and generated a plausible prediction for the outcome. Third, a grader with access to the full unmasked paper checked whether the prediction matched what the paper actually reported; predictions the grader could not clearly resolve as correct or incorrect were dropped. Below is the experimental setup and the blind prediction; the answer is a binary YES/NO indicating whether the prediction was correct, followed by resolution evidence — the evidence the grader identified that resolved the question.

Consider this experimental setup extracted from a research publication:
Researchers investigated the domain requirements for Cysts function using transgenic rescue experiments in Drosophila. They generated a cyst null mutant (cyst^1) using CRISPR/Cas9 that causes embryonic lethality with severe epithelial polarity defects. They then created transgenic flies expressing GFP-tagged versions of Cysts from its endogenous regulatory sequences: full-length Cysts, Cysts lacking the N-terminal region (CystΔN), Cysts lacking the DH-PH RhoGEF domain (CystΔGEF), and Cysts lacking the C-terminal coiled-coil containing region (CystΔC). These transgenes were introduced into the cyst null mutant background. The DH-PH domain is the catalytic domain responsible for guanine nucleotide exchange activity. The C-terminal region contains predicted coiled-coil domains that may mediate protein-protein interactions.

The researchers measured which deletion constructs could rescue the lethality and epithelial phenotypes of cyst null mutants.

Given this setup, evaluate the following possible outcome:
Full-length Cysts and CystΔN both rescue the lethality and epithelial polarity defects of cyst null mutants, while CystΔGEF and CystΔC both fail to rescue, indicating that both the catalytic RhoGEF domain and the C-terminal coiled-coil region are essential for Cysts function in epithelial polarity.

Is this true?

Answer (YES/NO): NO